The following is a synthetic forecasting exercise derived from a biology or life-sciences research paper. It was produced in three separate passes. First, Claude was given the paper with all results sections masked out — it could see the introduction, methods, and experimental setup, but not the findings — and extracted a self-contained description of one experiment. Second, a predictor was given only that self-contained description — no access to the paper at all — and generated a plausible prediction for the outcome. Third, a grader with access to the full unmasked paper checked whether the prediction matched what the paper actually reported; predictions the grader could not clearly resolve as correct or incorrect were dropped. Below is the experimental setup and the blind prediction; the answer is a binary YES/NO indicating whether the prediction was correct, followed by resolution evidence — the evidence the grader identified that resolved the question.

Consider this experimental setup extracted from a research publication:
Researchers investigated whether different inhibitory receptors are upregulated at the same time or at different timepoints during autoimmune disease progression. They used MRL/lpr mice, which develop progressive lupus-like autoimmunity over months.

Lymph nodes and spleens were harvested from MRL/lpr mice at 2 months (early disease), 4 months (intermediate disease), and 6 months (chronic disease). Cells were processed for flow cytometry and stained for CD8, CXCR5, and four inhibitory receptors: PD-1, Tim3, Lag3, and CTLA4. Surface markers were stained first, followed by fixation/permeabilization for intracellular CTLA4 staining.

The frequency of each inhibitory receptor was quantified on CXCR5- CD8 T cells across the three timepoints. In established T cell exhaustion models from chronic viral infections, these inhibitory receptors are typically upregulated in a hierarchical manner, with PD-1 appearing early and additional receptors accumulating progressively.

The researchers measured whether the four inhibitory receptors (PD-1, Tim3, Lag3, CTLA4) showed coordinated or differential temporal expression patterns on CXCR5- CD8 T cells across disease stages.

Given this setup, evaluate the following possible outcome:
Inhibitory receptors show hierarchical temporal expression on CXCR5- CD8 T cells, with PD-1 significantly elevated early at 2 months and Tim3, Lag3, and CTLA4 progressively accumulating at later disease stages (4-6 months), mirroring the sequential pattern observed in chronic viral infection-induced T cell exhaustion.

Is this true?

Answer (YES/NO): NO